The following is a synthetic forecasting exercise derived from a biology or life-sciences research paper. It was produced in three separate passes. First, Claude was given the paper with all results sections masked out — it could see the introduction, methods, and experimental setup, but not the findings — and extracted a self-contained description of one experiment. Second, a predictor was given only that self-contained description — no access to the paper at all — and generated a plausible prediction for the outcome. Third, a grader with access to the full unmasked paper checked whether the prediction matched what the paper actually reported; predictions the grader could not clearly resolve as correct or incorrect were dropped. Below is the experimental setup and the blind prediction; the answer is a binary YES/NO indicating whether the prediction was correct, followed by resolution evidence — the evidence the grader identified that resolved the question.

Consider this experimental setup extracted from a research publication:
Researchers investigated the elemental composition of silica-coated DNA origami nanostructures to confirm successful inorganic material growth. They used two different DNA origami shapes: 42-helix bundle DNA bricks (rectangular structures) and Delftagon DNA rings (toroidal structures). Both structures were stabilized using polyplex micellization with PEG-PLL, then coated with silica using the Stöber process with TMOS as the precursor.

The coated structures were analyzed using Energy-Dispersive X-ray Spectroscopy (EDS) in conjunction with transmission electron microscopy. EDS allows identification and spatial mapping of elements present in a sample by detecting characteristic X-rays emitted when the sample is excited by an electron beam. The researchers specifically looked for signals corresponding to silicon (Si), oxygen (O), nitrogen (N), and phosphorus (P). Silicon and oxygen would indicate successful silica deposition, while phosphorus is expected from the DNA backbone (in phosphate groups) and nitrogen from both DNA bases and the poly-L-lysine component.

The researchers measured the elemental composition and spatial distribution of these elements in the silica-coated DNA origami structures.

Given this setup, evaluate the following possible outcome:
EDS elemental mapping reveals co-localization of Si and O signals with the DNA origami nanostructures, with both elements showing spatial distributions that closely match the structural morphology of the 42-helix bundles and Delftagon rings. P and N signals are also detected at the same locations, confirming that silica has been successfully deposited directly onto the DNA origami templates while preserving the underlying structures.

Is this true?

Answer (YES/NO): YES